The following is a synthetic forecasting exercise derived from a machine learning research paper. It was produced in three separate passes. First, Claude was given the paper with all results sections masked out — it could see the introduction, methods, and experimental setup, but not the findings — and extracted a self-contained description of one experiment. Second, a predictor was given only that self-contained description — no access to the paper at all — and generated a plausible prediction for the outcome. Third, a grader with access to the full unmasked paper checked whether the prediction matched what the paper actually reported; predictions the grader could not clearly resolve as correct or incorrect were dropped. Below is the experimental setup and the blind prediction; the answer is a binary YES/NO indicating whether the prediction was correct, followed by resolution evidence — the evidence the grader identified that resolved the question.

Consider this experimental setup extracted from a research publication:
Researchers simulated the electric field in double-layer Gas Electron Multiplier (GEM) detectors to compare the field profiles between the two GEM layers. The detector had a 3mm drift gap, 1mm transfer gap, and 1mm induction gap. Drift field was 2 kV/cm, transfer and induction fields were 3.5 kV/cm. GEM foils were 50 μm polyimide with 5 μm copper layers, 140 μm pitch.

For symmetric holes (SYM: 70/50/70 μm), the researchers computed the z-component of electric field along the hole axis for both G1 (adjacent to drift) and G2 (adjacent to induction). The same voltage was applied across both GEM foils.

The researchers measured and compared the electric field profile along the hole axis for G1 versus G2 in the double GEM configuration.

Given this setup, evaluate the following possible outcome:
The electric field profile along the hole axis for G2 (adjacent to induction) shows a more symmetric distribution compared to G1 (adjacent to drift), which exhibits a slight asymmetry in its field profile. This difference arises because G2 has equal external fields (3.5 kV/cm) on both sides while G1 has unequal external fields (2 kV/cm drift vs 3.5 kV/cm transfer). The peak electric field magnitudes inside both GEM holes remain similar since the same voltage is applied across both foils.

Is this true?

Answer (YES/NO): NO